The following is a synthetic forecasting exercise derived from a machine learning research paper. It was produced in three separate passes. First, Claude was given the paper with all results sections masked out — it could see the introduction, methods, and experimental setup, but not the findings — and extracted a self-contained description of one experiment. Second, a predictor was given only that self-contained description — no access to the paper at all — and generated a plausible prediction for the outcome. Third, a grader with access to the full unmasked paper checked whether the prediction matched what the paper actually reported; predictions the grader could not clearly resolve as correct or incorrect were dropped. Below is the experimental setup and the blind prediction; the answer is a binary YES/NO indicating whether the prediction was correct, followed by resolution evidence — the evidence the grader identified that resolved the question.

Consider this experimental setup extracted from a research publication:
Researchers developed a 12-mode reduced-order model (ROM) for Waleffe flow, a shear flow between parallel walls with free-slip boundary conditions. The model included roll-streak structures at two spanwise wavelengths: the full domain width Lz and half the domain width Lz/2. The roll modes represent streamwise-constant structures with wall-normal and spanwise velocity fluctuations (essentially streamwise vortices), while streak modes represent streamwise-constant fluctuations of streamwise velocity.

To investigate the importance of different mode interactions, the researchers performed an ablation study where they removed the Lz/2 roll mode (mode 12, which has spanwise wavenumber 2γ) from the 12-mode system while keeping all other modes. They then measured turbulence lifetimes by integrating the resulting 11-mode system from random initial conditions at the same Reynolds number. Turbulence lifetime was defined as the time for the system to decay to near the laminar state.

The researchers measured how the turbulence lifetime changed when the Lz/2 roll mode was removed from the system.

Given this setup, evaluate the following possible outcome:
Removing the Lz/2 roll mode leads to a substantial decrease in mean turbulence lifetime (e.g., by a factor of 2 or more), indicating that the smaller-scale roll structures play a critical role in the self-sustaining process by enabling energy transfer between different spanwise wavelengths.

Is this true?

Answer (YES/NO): YES